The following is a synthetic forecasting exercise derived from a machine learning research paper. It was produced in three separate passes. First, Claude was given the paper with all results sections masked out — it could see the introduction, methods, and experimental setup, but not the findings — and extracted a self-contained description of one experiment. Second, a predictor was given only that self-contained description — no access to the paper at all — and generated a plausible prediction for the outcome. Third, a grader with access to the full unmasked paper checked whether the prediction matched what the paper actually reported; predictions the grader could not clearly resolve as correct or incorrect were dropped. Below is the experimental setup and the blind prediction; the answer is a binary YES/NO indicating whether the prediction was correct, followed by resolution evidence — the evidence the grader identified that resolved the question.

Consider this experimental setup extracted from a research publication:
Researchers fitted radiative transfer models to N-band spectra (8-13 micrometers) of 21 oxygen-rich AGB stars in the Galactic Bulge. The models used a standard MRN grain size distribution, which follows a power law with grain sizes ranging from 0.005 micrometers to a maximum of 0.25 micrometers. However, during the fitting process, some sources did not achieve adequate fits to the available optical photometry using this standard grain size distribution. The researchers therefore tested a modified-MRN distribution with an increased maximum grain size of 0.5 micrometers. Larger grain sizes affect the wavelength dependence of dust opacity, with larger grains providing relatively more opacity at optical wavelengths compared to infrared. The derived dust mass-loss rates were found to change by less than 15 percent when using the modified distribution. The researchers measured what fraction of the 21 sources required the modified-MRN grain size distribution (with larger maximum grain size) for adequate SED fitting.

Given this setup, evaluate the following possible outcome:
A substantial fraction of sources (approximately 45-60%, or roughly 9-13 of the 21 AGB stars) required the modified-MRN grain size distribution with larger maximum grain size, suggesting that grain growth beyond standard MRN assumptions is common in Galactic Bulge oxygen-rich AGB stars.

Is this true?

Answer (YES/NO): YES